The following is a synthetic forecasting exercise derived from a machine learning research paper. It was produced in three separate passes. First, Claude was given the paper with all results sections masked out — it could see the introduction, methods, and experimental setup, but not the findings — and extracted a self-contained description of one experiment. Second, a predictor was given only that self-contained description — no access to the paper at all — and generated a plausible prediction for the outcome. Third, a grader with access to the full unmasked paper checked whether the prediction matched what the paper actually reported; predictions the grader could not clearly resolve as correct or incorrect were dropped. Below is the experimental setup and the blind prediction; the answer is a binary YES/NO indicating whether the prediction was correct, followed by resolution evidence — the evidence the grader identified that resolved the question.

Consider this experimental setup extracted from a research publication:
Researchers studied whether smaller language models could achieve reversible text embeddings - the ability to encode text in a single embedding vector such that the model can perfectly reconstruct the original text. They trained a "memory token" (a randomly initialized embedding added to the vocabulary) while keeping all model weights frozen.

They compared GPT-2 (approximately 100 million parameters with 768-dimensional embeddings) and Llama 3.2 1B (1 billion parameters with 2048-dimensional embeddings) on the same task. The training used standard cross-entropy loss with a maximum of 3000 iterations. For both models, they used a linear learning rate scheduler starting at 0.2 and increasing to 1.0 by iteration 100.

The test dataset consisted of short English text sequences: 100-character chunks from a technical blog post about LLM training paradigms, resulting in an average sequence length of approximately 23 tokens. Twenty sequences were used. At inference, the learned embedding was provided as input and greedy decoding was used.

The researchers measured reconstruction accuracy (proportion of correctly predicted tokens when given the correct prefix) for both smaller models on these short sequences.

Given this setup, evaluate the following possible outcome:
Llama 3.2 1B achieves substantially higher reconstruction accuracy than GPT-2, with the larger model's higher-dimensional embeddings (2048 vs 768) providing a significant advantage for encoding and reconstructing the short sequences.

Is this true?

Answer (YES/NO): YES